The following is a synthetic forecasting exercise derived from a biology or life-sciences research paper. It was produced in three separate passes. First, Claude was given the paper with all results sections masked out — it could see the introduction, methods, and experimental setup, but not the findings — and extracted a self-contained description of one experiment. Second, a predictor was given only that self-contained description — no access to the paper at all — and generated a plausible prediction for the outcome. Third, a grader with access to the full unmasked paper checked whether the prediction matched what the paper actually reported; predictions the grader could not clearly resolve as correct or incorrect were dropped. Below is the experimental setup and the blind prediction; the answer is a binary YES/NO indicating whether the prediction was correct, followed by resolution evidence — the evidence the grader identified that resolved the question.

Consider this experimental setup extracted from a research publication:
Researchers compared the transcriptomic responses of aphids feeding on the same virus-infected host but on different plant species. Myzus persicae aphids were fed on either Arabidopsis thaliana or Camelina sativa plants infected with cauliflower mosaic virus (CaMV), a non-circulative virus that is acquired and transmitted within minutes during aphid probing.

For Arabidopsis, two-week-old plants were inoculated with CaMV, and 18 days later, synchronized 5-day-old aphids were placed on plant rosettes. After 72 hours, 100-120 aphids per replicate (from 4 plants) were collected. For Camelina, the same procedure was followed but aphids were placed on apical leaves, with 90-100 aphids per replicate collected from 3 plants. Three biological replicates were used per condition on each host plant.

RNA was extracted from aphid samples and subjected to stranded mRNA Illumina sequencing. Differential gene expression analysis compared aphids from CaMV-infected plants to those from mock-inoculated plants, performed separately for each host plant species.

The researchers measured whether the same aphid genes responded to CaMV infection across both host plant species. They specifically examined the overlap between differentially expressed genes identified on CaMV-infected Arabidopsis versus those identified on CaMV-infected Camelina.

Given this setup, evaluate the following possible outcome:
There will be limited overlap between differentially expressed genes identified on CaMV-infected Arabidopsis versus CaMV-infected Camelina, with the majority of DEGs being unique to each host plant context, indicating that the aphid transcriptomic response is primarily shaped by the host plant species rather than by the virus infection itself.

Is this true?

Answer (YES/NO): YES